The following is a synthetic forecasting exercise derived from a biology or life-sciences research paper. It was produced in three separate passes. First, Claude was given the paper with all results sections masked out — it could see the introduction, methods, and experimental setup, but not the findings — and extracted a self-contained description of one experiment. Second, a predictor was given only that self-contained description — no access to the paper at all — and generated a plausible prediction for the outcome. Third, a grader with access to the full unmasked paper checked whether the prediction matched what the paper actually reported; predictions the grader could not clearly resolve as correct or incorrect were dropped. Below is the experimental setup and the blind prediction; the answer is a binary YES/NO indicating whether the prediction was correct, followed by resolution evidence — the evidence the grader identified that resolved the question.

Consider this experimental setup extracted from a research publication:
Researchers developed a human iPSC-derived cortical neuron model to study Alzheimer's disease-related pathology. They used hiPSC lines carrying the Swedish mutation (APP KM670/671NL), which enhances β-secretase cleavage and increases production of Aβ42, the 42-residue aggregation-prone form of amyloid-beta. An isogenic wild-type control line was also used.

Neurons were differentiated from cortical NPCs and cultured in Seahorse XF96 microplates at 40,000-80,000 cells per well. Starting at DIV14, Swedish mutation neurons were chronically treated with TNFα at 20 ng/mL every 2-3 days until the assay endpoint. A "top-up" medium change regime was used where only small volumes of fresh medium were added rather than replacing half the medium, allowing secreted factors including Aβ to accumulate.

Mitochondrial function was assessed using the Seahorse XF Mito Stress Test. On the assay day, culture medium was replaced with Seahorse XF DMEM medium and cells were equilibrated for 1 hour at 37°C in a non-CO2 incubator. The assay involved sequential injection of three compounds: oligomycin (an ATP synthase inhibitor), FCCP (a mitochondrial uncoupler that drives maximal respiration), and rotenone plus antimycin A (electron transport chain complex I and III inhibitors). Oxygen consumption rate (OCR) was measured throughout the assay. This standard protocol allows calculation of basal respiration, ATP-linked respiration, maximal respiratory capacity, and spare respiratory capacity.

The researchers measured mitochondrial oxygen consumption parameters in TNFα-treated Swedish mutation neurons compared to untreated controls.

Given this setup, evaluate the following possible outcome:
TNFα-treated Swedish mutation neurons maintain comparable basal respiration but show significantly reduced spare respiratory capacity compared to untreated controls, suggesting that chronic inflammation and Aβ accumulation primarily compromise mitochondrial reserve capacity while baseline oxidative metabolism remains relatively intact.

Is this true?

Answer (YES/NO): NO